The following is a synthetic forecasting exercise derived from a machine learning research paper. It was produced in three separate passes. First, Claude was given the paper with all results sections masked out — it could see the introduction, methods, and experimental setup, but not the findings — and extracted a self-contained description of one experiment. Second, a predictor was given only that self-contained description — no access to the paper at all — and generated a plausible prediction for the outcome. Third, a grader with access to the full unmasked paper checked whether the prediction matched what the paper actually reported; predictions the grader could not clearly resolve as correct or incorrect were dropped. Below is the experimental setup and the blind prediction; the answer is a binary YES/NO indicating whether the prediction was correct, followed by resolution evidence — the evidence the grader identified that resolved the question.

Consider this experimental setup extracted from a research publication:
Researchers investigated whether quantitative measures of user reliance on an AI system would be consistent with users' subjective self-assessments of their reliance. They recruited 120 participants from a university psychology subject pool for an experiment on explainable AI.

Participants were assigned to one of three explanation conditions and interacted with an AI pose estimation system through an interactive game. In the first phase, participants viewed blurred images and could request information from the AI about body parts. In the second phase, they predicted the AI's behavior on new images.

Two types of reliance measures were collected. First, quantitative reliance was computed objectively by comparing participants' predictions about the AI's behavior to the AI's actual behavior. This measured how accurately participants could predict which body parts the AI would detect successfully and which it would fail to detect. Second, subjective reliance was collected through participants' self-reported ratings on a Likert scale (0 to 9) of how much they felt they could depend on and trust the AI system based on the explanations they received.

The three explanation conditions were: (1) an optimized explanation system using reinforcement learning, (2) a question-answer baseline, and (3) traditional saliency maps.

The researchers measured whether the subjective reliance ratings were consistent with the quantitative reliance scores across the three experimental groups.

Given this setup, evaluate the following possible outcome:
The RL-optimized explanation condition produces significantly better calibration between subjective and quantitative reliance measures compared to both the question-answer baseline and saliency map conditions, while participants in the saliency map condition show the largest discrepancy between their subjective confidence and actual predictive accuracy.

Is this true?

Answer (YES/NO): NO